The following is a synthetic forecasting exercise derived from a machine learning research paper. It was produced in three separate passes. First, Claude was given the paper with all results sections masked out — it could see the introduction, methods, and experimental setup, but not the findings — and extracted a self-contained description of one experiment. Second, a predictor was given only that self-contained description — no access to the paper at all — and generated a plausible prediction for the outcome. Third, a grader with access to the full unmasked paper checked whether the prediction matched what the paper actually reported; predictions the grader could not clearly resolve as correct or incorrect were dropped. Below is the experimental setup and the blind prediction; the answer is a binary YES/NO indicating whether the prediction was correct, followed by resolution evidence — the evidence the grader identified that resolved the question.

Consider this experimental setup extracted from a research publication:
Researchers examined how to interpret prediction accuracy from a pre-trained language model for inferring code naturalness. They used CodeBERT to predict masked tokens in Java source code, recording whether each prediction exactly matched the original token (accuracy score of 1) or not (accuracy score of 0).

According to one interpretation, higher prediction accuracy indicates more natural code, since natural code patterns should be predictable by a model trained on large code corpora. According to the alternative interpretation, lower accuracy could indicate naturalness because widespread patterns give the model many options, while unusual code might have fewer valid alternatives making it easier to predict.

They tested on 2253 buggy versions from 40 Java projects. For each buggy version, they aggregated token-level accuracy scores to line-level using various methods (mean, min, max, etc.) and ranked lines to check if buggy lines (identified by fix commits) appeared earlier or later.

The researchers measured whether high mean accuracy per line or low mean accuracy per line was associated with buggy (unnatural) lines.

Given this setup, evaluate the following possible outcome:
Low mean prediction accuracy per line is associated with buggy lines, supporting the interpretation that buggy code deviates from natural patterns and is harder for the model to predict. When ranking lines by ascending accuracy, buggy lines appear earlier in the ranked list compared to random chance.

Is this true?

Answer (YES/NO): YES